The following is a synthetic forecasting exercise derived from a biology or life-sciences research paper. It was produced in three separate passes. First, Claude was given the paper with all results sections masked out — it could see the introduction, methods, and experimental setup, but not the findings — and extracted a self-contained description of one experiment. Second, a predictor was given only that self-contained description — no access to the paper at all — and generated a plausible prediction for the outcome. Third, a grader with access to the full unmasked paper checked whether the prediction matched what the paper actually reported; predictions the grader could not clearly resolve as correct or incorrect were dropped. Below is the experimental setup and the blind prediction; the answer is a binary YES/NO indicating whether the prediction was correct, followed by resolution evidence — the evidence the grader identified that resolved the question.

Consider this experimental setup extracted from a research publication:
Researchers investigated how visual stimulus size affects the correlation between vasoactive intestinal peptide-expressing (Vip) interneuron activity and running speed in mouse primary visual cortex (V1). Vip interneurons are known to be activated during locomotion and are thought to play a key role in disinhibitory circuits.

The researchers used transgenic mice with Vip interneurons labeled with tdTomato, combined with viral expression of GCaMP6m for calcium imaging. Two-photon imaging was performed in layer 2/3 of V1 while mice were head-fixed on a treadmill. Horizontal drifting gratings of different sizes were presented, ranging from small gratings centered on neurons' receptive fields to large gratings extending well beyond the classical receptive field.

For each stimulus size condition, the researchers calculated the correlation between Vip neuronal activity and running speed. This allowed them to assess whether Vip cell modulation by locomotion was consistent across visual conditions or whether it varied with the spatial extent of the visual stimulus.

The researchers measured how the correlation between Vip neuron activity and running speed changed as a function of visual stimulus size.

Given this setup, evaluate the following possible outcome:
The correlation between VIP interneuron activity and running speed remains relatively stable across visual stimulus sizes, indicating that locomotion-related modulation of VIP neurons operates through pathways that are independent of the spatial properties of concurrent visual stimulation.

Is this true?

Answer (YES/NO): NO